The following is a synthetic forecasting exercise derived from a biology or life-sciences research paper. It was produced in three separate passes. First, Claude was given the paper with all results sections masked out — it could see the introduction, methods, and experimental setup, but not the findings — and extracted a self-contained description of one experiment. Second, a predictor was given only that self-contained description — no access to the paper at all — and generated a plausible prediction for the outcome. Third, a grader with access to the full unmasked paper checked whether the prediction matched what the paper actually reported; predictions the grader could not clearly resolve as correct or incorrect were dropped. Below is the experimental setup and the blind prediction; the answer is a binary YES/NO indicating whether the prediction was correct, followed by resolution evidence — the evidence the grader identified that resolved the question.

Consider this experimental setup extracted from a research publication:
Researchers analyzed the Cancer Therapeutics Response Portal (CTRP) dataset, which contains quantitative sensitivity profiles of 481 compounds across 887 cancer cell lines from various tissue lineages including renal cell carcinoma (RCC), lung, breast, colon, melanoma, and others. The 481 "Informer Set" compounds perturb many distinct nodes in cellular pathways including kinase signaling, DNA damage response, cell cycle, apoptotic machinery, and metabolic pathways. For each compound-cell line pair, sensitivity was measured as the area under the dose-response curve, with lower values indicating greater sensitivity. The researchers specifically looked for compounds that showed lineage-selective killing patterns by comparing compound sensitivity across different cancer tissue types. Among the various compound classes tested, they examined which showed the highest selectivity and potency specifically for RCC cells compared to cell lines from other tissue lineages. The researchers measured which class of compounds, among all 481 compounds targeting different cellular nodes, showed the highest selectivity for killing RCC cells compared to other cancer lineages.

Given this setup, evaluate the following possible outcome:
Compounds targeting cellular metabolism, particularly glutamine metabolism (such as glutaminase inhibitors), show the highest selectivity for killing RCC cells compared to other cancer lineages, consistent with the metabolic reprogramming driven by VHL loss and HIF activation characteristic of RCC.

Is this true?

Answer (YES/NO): NO